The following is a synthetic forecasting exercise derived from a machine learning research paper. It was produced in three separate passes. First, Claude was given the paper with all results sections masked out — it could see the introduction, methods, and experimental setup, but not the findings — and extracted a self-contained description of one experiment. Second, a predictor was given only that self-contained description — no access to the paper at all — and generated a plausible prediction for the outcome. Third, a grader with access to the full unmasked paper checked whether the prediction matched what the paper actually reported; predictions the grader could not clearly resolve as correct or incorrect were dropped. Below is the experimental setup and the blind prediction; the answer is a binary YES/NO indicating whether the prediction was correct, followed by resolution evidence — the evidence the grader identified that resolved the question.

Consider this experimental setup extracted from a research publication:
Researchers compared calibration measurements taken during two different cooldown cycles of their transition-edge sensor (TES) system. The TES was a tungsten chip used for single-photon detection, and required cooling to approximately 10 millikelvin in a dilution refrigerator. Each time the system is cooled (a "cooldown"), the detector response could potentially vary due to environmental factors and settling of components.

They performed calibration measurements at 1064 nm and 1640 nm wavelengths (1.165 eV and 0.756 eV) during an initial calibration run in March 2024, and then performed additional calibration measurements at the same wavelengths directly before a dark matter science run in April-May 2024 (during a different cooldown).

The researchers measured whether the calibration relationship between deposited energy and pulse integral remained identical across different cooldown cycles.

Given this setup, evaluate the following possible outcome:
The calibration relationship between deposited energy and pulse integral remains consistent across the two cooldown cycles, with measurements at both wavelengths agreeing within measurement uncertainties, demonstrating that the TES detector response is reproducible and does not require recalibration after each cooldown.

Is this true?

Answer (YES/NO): NO